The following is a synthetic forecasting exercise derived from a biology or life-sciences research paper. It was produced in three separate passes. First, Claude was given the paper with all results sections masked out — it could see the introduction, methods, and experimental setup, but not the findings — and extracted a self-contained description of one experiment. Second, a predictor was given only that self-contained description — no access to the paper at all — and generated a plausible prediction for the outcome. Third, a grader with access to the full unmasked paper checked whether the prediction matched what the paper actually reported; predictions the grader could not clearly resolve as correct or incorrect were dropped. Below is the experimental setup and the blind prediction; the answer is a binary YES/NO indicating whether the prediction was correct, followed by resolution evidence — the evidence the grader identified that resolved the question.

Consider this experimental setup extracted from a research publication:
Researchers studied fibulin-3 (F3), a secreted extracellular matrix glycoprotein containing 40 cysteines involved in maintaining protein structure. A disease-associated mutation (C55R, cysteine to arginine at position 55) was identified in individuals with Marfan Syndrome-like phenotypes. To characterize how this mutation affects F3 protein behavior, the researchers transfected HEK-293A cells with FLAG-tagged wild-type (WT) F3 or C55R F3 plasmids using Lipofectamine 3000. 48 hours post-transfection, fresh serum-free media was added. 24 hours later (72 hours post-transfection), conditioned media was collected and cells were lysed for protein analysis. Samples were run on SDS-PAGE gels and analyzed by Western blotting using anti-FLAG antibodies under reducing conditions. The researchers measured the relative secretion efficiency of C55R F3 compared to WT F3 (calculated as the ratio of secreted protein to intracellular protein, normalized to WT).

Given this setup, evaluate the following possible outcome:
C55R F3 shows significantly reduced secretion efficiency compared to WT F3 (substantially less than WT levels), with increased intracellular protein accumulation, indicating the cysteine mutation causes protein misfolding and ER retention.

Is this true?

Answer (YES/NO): NO